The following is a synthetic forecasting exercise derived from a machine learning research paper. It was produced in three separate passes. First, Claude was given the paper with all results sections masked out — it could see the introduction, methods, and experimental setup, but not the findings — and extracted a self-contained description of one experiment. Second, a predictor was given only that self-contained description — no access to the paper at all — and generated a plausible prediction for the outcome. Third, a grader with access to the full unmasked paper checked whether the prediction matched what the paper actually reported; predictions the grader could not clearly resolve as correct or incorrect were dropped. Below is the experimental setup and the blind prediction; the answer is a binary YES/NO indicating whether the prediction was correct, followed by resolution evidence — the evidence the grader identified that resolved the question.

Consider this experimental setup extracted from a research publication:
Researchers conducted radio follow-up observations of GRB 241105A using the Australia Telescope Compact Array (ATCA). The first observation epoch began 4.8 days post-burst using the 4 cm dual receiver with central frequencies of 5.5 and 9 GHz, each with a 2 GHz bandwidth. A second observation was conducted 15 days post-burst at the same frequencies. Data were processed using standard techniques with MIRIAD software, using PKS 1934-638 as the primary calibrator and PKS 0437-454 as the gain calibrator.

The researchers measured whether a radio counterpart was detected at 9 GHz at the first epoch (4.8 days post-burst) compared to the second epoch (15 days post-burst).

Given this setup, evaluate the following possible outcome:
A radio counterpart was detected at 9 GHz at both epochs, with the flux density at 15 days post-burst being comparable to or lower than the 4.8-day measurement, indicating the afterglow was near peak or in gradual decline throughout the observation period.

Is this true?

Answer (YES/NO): NO